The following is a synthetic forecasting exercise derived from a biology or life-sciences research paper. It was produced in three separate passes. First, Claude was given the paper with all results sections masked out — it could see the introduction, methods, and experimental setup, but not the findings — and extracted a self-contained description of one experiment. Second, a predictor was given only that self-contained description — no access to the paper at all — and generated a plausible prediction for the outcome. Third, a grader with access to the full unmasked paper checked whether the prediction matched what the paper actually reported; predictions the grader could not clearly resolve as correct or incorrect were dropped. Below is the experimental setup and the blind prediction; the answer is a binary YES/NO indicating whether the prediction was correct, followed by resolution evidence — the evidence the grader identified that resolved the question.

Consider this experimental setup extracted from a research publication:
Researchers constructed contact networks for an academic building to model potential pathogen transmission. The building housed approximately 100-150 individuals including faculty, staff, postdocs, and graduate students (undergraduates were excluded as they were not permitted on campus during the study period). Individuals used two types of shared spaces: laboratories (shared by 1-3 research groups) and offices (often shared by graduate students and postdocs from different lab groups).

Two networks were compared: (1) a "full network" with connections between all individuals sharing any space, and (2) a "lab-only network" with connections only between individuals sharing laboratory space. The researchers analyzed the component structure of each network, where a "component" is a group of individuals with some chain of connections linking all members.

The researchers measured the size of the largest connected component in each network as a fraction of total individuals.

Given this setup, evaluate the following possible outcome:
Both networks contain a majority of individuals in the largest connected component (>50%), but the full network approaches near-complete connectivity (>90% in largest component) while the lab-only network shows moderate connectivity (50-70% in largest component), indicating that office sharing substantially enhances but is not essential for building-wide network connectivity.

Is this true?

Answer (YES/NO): NO